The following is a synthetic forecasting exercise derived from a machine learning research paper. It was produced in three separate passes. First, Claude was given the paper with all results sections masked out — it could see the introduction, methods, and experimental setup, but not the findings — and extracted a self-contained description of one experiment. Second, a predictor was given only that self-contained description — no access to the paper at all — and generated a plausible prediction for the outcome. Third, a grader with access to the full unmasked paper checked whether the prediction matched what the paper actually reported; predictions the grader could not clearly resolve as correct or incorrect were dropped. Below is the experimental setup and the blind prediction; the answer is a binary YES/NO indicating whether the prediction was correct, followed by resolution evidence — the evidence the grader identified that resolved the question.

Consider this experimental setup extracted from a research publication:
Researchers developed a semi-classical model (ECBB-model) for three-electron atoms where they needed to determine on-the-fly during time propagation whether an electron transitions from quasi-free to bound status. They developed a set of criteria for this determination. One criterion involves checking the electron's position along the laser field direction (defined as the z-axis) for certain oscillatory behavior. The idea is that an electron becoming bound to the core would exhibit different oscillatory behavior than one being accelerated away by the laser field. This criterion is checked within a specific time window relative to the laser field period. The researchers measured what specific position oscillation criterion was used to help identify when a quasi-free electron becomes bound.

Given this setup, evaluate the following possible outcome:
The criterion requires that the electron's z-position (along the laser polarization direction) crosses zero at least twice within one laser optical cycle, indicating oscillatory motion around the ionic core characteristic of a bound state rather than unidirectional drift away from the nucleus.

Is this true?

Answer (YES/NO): NO